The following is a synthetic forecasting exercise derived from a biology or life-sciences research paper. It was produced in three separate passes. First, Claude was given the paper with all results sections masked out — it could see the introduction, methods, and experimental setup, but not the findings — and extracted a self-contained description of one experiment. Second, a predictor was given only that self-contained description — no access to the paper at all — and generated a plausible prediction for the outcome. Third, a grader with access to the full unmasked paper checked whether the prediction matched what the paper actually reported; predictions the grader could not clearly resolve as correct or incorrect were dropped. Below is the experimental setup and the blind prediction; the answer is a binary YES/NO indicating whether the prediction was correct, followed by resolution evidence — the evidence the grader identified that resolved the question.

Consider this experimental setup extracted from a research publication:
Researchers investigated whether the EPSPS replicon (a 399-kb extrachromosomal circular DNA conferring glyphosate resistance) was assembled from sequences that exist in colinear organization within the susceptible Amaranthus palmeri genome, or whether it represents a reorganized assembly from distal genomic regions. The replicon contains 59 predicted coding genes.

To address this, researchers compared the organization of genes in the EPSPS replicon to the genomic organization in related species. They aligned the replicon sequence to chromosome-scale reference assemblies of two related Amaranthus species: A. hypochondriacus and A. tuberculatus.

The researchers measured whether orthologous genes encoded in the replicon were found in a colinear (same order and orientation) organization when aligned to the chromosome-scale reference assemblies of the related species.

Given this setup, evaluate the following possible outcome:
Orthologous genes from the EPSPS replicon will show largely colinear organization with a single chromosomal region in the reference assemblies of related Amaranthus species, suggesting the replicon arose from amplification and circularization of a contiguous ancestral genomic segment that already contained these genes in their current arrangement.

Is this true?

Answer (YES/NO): NO